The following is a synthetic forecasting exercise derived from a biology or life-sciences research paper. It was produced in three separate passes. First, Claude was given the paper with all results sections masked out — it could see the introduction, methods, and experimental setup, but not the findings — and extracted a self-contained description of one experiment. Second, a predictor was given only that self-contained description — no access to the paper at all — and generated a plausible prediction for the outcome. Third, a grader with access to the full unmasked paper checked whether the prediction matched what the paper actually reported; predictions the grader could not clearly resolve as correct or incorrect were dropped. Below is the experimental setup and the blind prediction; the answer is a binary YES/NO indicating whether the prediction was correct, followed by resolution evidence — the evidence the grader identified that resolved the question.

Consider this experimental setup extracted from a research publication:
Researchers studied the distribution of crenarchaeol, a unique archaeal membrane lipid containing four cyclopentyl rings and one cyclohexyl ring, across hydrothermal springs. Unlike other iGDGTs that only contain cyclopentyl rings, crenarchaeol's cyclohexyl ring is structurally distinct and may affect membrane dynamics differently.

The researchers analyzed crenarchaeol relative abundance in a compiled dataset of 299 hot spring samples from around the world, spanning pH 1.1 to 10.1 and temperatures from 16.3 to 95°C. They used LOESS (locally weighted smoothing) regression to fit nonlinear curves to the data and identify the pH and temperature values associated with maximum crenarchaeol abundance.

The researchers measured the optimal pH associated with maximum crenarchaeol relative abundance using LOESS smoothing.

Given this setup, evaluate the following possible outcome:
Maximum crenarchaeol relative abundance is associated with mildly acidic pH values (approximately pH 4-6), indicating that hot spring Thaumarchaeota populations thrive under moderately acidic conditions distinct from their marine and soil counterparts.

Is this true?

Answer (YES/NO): NO